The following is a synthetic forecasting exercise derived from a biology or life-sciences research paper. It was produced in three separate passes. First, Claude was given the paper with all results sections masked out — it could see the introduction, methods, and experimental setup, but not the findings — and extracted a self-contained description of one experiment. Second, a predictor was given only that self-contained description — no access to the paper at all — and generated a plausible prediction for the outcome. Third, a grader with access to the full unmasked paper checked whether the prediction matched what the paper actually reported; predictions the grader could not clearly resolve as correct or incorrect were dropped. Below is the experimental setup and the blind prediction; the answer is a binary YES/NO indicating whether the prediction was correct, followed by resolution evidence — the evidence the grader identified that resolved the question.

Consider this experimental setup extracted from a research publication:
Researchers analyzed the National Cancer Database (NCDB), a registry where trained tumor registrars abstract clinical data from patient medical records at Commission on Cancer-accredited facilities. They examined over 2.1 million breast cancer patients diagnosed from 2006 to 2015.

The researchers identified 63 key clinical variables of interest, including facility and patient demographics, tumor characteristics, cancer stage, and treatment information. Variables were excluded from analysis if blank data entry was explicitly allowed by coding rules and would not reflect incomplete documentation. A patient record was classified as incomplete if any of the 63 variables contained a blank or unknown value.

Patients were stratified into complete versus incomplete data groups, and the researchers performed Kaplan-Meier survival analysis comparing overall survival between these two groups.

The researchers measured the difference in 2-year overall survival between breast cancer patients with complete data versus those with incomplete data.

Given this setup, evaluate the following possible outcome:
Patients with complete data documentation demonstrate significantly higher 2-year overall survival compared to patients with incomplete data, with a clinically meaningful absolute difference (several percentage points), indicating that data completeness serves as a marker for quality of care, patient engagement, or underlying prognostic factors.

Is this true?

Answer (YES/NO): NO